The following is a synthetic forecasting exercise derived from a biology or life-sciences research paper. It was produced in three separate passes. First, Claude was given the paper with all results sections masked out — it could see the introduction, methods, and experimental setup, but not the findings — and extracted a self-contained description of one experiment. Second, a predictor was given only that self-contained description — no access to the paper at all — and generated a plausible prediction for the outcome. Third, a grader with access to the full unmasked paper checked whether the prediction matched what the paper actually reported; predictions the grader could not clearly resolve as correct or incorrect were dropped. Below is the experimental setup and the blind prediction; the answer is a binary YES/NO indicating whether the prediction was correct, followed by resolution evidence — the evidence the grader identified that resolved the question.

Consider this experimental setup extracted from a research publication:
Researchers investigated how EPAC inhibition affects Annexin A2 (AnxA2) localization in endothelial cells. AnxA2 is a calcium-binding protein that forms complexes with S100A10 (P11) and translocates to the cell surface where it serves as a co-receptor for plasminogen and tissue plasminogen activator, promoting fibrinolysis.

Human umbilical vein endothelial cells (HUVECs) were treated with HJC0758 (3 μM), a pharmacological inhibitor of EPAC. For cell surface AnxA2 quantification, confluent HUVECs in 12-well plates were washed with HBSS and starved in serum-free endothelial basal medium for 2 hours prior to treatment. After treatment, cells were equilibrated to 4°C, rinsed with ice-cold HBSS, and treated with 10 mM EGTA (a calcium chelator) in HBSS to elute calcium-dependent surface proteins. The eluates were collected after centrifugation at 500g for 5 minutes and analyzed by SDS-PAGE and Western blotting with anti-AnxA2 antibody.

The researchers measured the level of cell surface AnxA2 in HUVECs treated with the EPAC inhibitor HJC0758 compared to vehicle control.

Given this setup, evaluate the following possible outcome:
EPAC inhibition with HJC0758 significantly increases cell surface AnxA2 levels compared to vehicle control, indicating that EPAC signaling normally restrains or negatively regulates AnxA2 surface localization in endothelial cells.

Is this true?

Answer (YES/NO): YES